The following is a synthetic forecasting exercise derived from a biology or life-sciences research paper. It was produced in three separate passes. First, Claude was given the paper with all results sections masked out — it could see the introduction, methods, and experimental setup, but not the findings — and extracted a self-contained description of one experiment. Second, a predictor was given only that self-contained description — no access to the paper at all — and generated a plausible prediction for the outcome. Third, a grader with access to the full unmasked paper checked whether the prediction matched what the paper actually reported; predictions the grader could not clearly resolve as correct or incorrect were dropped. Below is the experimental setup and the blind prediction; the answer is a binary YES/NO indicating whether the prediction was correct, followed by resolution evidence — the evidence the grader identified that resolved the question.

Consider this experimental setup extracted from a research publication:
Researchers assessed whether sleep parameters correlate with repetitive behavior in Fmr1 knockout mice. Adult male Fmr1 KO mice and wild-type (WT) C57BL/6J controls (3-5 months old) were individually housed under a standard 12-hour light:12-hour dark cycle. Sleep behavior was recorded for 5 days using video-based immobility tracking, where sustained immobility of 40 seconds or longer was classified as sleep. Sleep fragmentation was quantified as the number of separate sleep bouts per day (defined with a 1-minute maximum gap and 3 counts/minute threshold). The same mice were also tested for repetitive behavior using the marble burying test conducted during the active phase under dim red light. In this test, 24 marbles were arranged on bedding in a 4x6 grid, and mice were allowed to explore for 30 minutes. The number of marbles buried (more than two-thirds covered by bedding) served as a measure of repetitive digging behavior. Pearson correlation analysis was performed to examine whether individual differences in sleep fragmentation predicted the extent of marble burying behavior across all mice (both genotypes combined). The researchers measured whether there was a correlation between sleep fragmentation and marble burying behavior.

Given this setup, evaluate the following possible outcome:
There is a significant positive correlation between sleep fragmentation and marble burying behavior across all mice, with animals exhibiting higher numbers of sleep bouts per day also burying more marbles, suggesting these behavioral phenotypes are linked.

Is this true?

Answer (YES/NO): NO